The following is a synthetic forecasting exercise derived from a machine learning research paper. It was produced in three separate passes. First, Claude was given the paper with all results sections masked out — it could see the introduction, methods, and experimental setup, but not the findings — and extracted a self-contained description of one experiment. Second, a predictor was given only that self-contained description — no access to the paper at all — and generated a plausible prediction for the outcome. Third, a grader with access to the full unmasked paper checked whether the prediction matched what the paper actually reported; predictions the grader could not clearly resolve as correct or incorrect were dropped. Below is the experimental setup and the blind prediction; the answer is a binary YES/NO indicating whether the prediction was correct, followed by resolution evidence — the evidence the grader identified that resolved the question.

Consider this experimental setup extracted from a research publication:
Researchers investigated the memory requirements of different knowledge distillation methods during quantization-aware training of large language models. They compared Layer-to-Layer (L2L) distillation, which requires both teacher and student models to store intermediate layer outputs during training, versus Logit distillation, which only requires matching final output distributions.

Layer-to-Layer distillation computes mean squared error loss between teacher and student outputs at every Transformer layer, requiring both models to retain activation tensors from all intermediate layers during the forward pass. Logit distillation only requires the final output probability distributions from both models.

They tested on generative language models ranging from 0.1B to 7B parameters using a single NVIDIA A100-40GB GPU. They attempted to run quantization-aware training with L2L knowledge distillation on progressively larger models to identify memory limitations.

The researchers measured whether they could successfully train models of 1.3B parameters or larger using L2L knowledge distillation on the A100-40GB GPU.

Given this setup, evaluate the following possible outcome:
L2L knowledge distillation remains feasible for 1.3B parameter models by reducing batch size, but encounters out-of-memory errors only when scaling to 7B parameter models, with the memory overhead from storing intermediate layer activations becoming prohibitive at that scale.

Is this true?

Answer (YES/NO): NO